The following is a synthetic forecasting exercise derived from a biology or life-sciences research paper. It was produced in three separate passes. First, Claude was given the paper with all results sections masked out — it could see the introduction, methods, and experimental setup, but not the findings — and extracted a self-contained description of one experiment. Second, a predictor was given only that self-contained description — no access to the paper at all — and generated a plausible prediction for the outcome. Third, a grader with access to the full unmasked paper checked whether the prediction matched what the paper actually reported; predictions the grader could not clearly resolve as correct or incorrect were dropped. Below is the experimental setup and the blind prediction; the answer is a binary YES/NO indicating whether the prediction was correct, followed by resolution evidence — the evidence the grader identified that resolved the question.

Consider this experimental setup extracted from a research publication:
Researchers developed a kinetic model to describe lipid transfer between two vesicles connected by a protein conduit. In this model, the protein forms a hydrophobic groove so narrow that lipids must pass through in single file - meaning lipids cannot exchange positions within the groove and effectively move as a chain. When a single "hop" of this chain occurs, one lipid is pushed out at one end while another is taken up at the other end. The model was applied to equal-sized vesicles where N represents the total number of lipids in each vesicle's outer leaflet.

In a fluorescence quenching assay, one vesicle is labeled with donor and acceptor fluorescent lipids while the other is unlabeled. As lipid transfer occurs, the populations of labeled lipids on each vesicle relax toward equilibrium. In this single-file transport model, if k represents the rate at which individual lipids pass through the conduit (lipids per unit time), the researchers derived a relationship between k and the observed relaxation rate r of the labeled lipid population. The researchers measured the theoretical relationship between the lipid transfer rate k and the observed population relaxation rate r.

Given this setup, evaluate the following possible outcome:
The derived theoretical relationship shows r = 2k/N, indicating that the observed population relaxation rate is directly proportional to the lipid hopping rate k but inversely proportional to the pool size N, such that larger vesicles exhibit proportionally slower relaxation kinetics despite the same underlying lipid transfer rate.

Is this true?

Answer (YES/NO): NO